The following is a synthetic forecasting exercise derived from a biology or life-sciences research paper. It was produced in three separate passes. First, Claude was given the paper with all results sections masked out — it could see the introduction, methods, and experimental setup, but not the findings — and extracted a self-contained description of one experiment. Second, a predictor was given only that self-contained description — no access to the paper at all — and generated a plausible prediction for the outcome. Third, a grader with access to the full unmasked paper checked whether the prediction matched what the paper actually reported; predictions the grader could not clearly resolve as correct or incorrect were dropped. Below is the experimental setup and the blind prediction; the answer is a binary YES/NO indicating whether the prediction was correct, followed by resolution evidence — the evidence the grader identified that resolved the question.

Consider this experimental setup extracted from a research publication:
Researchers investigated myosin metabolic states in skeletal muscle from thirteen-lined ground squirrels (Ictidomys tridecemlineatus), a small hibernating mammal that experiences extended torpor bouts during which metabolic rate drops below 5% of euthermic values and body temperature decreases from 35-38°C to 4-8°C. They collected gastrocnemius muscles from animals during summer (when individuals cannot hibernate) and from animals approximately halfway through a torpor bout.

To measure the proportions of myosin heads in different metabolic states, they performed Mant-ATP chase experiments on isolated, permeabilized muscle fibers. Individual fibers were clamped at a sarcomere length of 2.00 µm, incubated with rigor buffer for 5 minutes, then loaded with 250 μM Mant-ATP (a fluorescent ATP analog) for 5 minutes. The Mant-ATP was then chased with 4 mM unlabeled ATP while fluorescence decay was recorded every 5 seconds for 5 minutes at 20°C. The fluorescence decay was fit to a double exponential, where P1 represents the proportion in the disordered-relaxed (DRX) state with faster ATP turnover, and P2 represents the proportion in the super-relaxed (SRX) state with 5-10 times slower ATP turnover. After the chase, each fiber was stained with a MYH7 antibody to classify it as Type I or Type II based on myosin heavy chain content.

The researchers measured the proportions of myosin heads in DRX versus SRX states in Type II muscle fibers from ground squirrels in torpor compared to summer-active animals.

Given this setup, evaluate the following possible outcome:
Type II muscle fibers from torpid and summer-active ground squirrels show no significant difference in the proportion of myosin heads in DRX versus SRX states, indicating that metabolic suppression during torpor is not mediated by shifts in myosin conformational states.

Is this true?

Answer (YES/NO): YES